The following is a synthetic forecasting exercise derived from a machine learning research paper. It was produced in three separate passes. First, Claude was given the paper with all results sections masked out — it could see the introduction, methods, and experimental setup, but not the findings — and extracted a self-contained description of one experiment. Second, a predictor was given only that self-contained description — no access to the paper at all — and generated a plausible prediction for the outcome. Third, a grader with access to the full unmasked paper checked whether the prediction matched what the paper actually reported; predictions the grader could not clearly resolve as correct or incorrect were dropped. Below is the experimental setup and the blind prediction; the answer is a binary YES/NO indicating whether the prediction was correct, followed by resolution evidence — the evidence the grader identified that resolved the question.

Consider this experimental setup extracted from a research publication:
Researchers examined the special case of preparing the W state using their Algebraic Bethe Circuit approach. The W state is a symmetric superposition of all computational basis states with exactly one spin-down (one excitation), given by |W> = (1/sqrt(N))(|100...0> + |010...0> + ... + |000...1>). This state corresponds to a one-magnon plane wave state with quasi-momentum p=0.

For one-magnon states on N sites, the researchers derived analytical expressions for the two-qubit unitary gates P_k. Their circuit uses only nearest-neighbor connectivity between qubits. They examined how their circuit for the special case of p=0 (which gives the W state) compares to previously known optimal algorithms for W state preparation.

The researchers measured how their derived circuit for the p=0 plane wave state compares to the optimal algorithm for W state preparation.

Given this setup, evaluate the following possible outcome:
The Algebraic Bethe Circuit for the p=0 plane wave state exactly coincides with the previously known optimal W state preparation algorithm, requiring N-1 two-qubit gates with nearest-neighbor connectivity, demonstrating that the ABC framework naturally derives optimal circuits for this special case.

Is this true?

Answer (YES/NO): YES